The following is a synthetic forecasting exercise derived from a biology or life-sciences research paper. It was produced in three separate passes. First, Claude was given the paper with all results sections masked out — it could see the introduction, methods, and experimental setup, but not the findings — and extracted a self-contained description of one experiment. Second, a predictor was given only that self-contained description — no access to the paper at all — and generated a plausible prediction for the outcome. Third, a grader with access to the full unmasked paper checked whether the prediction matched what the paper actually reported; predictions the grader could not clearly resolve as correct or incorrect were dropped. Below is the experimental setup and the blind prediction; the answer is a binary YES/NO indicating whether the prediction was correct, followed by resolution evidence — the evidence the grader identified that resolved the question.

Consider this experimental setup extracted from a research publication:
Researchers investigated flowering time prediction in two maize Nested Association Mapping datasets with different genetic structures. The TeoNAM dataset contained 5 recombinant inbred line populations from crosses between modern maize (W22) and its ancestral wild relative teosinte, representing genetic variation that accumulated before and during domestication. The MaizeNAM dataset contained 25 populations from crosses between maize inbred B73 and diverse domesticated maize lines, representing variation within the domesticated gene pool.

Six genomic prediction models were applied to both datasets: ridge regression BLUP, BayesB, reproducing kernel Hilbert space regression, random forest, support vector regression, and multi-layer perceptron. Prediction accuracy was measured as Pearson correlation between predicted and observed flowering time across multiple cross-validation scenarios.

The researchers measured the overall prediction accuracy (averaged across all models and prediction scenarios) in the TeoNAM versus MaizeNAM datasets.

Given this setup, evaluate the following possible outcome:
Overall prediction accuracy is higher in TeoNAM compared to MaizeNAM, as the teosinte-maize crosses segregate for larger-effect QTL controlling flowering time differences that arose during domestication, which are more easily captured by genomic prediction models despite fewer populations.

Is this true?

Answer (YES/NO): YES